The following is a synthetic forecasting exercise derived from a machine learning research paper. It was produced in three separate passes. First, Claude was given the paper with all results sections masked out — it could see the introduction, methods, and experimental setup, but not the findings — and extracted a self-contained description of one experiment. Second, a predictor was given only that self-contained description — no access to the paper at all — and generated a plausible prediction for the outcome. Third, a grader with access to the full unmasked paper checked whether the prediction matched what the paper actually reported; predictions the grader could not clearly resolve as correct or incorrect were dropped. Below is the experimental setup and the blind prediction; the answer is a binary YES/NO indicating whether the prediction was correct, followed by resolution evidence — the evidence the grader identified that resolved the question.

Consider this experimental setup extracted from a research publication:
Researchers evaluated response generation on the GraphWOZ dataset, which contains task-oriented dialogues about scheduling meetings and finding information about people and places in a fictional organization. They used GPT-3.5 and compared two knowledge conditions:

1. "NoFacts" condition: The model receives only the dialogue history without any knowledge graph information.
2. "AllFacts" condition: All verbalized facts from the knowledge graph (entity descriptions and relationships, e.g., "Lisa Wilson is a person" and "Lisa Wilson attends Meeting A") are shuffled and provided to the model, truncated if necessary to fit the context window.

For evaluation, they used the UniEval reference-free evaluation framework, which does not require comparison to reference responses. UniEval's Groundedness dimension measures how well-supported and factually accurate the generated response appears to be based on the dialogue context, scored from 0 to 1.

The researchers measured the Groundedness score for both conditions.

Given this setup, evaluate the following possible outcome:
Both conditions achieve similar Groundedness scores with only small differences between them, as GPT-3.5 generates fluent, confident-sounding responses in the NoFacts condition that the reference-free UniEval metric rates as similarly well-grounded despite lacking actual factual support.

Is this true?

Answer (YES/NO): YES